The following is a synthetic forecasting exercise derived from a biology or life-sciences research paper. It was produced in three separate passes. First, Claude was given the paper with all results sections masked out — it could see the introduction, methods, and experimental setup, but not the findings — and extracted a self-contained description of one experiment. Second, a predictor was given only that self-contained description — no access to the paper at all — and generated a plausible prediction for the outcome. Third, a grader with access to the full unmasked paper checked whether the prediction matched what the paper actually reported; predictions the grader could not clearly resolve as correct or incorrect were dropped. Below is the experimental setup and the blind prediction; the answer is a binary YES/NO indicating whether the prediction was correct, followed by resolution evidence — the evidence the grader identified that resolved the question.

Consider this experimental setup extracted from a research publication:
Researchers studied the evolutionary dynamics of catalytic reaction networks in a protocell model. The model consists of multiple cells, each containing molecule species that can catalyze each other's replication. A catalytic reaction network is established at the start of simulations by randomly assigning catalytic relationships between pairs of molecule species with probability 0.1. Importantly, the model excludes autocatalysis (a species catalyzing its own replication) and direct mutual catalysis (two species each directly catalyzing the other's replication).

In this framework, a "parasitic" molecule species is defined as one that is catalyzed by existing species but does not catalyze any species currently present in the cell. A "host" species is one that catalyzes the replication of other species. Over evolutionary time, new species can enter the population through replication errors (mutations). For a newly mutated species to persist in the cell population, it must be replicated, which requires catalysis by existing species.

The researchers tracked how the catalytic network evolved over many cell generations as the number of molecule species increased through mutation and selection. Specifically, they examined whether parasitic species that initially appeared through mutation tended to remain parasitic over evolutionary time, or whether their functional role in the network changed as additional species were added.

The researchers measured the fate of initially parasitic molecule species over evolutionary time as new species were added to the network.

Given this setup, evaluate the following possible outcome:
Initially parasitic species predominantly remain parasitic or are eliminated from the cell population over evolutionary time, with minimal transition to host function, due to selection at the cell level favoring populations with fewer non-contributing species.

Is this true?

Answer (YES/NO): NO